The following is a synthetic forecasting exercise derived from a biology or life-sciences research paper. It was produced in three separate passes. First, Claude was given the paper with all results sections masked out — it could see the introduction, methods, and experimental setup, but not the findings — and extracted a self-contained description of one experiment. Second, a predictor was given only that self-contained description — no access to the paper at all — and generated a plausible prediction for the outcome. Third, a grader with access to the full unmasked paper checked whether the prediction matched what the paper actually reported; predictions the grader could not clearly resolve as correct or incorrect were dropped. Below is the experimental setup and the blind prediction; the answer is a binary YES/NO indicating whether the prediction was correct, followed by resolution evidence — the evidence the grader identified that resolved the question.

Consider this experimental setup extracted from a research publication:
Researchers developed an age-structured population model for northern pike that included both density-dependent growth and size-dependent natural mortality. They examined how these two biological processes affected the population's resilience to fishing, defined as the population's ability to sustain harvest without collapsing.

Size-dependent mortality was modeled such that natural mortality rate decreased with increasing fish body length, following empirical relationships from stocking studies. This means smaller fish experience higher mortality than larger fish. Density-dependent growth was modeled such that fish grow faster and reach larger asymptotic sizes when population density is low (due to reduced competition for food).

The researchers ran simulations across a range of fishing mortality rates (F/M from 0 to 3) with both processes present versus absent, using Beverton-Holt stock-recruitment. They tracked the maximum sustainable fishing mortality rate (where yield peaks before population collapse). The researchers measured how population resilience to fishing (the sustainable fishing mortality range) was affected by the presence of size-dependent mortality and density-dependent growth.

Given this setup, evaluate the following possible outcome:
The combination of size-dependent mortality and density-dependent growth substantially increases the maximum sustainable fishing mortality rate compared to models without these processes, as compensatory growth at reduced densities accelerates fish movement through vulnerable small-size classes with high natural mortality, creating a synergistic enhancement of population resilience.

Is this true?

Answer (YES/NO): NO